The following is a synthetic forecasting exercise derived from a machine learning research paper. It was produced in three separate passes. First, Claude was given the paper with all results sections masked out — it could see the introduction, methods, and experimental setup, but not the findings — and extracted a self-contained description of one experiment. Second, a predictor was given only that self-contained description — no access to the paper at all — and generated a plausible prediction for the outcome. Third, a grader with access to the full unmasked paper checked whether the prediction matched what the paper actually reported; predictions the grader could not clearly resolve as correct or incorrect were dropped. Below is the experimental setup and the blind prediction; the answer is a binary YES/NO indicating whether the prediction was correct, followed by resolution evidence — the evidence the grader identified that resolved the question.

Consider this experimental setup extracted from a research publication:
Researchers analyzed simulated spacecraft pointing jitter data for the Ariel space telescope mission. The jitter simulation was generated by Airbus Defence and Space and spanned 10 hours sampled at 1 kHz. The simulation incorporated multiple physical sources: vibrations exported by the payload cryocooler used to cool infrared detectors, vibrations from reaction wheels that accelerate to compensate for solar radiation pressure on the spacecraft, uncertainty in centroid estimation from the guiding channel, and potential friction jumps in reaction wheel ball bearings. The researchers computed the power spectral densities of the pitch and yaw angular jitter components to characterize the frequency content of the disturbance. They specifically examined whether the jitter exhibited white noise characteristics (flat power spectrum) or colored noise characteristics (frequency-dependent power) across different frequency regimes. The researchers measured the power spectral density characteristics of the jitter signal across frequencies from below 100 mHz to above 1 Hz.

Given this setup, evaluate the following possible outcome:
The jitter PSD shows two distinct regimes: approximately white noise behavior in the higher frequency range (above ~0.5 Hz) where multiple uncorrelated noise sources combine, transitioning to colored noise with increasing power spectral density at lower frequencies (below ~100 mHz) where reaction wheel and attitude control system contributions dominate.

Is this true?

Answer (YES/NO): NO